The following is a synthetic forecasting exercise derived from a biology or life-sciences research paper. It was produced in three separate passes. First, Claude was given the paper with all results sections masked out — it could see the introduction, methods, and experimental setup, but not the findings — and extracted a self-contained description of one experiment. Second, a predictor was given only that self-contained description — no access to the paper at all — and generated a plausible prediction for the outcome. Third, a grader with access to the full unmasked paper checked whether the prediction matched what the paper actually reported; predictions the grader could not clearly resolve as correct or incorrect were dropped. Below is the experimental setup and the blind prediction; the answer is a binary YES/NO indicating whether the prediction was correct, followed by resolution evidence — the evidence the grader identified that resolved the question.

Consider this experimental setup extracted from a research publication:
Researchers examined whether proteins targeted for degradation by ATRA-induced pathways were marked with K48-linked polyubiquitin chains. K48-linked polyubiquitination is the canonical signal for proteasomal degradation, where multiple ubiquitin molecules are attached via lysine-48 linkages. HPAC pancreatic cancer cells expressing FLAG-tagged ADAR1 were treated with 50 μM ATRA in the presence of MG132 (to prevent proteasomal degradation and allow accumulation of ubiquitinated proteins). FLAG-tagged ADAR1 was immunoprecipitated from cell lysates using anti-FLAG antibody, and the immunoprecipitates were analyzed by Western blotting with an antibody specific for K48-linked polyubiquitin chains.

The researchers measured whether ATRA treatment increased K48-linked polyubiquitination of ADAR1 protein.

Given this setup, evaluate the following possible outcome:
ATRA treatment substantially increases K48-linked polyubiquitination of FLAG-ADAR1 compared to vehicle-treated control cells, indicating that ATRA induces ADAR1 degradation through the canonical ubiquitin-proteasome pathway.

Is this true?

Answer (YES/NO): YES